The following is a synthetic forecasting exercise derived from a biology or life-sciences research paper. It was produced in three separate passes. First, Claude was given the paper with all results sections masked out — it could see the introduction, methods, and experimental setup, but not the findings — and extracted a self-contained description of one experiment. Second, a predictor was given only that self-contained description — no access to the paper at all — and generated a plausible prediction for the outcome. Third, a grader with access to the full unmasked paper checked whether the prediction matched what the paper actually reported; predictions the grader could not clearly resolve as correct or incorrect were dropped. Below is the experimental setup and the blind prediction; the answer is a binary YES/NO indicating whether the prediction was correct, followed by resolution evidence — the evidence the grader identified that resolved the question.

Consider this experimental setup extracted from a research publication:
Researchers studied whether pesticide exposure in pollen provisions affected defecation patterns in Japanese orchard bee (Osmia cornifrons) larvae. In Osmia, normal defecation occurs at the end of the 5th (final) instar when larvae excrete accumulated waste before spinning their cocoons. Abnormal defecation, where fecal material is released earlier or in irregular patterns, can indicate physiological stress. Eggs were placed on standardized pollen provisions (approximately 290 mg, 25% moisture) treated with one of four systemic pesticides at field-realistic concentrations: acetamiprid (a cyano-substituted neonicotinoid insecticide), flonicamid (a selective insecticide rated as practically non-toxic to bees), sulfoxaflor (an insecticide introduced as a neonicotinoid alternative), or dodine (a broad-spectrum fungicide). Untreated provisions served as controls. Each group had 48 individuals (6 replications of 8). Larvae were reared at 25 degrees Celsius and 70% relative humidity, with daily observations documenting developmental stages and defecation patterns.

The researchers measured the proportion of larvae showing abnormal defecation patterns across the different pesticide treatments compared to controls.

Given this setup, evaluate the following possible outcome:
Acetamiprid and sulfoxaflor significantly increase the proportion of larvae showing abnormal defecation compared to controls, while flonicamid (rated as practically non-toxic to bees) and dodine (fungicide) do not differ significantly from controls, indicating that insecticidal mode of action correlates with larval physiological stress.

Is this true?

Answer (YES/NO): NO